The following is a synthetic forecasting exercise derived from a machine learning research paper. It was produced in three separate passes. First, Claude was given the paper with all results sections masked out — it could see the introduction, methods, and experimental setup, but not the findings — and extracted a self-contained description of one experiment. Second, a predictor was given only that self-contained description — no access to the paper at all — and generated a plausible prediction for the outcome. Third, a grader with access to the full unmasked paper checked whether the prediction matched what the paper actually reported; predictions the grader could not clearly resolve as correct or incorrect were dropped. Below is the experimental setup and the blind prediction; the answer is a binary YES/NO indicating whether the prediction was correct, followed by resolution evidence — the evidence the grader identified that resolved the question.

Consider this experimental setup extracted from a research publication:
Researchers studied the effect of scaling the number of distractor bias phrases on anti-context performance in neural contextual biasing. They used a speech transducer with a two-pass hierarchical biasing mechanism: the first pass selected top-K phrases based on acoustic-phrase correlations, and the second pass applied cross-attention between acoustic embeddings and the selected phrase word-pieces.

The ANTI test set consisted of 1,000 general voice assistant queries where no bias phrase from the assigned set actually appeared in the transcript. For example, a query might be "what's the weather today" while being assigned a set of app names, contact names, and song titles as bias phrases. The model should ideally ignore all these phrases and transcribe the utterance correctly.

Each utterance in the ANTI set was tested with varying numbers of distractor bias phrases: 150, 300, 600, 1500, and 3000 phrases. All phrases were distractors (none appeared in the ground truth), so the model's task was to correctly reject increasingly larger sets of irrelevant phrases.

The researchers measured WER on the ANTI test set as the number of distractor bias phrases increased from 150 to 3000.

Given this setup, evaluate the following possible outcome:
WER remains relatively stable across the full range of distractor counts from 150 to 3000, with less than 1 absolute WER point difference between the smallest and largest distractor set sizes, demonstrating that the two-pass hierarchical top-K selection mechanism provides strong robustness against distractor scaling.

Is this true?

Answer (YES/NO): NO